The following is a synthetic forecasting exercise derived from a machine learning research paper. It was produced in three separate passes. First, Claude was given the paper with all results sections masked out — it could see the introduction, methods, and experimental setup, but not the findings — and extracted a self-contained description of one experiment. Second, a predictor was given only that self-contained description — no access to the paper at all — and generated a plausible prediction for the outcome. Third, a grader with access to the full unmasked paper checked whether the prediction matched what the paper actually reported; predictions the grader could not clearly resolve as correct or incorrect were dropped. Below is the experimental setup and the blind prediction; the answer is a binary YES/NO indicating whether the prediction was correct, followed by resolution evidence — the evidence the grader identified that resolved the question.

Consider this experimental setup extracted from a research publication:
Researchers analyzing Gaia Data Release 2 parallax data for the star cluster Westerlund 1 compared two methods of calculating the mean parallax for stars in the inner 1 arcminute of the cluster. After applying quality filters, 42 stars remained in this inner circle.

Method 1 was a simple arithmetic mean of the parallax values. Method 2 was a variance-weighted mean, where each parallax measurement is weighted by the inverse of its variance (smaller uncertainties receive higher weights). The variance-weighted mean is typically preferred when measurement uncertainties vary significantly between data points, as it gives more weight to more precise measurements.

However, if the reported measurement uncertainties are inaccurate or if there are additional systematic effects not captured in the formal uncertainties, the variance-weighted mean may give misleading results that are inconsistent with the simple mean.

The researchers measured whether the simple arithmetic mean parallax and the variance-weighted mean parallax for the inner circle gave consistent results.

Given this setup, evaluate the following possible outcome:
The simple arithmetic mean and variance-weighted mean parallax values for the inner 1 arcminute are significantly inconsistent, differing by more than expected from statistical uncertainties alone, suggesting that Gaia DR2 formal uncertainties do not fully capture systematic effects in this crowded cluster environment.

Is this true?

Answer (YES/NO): YES